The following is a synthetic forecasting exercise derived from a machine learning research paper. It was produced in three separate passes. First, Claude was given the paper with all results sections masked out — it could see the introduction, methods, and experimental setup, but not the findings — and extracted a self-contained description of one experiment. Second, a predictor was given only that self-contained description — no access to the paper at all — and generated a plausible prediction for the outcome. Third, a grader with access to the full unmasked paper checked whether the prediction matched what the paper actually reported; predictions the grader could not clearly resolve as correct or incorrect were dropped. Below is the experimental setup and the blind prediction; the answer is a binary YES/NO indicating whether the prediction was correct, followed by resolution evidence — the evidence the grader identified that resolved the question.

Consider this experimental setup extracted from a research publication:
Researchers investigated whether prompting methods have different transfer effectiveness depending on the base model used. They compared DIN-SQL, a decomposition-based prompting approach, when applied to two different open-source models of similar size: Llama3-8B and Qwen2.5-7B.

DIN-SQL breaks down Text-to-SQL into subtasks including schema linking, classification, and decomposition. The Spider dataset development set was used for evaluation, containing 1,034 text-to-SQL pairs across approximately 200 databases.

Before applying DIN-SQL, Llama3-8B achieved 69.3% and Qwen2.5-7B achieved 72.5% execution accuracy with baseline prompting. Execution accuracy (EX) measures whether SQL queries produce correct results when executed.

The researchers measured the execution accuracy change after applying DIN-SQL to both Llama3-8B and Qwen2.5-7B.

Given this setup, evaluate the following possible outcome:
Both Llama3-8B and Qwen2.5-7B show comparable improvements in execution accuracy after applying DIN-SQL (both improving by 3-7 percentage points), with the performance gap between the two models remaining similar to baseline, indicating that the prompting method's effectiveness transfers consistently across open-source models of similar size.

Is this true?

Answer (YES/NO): NO